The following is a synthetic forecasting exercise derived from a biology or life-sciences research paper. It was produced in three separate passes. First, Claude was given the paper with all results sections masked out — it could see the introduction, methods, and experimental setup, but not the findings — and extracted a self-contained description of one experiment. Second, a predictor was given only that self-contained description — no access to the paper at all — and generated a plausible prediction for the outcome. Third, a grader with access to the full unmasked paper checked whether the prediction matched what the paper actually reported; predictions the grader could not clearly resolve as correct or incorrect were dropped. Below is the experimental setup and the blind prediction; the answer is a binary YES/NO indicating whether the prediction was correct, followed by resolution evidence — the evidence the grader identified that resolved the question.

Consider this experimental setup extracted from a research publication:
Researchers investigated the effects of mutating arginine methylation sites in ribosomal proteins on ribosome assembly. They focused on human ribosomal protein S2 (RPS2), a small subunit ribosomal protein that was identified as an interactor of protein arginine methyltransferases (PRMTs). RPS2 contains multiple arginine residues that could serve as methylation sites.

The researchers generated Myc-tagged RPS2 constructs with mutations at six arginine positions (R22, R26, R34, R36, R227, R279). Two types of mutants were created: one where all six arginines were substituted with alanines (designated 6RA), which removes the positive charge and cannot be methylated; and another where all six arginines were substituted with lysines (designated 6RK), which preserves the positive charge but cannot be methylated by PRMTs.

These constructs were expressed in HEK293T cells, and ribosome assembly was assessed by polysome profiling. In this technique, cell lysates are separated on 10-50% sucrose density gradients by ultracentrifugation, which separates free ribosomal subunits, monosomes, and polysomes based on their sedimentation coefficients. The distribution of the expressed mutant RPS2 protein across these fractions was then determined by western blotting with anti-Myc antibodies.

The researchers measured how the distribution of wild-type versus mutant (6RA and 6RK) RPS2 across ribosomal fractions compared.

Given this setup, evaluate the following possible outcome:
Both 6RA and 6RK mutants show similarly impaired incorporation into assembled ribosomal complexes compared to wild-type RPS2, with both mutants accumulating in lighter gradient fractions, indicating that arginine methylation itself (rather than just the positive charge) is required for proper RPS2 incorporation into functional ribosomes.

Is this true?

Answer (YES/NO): NO